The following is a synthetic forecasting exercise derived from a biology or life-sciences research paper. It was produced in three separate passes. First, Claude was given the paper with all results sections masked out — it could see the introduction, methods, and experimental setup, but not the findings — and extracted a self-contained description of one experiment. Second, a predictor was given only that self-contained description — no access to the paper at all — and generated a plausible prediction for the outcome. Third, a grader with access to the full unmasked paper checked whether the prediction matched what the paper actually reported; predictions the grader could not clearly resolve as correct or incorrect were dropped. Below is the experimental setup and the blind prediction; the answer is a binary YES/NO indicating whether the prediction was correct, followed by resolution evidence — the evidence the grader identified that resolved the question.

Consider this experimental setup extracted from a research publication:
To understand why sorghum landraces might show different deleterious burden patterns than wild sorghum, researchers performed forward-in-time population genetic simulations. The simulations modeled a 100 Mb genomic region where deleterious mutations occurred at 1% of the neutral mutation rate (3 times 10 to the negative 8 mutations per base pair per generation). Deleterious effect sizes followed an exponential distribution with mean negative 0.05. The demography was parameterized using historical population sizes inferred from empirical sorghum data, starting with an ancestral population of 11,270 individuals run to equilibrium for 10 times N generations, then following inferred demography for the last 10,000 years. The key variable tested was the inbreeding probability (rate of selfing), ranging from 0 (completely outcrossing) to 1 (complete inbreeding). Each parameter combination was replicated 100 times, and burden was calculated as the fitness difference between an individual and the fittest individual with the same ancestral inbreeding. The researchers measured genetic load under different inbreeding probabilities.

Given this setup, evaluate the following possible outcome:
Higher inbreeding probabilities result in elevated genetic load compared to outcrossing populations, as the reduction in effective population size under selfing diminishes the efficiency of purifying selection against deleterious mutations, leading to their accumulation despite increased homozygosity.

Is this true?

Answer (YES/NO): NO